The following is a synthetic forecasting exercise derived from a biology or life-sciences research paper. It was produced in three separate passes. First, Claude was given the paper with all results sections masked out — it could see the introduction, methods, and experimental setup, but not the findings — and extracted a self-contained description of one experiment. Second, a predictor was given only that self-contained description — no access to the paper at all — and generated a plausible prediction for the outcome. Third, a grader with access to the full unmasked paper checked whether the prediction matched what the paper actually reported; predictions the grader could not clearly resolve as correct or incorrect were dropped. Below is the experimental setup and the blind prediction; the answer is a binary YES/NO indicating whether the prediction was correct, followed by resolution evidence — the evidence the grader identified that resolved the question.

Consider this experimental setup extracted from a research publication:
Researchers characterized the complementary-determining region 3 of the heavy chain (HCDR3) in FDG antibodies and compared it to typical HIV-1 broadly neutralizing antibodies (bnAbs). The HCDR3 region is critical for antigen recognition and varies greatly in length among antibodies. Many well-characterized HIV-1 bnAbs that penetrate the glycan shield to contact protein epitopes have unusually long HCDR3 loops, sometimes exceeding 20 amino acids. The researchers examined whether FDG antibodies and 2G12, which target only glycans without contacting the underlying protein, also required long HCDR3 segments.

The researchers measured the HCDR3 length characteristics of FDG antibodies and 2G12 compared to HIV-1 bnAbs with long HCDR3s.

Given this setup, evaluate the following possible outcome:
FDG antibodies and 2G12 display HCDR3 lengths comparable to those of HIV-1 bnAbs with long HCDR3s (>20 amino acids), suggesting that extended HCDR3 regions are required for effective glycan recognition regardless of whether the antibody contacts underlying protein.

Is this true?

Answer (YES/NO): NO